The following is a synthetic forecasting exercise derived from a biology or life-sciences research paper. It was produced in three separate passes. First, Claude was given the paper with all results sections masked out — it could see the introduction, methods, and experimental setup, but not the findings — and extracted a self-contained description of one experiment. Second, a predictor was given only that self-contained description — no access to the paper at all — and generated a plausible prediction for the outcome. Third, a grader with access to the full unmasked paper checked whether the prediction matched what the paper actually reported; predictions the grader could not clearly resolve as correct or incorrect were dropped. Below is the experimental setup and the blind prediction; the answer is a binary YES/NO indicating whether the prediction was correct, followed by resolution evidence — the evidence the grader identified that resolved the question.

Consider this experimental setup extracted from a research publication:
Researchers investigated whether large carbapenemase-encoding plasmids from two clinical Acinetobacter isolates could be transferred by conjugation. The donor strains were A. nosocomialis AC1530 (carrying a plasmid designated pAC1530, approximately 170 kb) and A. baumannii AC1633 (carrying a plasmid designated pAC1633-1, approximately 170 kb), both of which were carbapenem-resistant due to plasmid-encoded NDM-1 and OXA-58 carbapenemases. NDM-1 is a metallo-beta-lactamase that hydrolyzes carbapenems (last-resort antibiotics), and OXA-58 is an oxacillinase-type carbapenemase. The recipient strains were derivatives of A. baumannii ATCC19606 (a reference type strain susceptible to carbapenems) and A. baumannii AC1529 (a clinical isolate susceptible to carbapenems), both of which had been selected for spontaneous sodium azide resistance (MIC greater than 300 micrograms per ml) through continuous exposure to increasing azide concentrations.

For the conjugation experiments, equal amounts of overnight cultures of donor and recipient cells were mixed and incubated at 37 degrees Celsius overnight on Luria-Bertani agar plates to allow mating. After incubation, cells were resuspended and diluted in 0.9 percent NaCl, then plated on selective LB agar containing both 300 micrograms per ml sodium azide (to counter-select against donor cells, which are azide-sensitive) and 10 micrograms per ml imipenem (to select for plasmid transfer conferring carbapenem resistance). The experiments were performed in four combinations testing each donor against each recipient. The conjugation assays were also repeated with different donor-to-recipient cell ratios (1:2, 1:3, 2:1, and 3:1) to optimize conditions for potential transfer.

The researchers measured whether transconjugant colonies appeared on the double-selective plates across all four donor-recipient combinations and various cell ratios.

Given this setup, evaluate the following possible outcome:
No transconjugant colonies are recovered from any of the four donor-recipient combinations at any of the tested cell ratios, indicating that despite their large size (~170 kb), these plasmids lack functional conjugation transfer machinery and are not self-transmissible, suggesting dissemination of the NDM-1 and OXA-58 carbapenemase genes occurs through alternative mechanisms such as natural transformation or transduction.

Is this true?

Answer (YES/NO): NO